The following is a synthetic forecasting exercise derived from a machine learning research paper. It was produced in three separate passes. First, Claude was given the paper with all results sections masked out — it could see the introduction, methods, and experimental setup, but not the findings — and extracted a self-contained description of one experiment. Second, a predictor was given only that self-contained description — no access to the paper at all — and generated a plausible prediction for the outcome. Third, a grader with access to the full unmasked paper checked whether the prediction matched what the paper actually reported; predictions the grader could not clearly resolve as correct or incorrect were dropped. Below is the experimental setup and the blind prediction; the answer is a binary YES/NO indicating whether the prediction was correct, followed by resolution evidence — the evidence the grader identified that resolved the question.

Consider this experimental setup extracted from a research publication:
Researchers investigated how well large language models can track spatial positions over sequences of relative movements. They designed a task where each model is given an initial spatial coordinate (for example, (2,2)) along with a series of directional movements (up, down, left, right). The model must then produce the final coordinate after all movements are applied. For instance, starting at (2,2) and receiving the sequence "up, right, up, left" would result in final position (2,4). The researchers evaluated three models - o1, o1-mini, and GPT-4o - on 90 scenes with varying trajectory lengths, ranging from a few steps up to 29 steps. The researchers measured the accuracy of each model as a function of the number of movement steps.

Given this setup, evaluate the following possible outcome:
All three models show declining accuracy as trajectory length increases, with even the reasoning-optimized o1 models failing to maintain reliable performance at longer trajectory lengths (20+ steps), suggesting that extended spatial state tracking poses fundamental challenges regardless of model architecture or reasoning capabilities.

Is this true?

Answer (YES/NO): NO